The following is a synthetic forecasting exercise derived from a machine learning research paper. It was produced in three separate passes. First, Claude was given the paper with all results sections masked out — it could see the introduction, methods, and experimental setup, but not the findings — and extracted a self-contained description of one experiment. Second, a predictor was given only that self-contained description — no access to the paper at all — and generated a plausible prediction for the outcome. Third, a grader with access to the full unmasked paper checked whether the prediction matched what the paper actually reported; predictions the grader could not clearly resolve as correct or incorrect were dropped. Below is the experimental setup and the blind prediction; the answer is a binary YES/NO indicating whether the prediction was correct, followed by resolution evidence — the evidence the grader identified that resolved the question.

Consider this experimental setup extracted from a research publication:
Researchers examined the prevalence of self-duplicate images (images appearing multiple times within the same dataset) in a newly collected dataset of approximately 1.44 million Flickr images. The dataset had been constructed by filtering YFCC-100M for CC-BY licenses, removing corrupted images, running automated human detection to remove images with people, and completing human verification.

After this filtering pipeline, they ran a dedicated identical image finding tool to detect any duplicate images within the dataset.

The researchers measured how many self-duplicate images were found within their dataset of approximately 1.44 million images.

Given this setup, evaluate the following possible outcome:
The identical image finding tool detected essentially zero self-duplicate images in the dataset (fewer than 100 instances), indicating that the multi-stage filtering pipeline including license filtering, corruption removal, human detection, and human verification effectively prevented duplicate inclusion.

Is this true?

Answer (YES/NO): NO